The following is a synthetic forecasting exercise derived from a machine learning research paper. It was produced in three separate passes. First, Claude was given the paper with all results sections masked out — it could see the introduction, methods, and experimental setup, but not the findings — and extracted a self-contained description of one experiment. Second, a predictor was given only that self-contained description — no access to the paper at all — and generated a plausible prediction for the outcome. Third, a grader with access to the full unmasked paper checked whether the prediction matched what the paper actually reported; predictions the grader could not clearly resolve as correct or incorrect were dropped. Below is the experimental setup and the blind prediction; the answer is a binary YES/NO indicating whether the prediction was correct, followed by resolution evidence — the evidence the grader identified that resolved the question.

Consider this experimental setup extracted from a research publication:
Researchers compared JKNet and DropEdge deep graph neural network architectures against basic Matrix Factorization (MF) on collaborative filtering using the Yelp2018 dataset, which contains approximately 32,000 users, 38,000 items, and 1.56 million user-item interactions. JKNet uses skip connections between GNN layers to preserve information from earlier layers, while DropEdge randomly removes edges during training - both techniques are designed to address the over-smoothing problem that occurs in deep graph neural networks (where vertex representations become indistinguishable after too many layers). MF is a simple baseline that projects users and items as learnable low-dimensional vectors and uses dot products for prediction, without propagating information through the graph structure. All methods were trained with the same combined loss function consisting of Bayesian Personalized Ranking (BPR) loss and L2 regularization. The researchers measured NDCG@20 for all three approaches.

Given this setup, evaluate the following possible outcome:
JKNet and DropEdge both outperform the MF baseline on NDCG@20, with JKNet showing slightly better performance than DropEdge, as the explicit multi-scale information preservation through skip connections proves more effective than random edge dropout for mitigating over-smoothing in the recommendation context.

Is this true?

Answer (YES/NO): NO